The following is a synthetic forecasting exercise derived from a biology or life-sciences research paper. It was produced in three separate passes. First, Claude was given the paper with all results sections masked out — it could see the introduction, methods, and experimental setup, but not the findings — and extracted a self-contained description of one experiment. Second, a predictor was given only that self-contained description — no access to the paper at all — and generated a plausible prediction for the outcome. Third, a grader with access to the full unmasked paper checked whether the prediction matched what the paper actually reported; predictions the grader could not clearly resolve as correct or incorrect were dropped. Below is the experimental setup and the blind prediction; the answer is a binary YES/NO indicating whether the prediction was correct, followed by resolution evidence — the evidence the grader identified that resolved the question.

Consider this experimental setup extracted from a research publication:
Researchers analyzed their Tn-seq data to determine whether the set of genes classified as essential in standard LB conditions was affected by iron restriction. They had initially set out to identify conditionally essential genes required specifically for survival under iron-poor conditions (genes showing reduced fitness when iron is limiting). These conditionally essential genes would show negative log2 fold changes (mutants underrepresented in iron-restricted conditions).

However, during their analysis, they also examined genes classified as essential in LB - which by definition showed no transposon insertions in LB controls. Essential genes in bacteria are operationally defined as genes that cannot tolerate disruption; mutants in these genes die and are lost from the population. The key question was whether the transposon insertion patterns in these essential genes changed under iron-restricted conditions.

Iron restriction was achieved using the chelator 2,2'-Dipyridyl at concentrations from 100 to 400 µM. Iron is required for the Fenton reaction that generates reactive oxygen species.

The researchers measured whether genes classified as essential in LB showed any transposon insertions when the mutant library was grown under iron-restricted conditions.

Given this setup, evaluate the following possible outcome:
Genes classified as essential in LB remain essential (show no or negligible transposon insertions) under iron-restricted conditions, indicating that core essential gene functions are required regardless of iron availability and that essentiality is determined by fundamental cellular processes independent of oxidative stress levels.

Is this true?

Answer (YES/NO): NO